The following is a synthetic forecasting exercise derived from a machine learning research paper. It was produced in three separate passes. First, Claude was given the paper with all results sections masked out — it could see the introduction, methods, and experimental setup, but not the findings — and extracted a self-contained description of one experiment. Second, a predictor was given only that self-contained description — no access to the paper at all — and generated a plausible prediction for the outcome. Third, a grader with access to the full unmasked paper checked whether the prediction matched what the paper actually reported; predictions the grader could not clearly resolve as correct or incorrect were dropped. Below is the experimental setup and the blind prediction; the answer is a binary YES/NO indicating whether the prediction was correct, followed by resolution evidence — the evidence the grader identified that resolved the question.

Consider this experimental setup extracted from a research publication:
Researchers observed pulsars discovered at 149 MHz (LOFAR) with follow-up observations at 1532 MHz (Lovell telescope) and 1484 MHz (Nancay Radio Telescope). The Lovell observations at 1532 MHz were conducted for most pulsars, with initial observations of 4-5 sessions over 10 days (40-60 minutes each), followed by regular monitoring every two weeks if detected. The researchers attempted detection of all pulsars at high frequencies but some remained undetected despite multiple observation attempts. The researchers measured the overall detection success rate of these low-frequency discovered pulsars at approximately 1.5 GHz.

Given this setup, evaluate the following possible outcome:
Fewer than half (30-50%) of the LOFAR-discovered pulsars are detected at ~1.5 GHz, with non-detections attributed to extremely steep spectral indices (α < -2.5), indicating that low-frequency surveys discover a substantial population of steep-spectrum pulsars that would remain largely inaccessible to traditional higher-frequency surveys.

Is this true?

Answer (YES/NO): NO